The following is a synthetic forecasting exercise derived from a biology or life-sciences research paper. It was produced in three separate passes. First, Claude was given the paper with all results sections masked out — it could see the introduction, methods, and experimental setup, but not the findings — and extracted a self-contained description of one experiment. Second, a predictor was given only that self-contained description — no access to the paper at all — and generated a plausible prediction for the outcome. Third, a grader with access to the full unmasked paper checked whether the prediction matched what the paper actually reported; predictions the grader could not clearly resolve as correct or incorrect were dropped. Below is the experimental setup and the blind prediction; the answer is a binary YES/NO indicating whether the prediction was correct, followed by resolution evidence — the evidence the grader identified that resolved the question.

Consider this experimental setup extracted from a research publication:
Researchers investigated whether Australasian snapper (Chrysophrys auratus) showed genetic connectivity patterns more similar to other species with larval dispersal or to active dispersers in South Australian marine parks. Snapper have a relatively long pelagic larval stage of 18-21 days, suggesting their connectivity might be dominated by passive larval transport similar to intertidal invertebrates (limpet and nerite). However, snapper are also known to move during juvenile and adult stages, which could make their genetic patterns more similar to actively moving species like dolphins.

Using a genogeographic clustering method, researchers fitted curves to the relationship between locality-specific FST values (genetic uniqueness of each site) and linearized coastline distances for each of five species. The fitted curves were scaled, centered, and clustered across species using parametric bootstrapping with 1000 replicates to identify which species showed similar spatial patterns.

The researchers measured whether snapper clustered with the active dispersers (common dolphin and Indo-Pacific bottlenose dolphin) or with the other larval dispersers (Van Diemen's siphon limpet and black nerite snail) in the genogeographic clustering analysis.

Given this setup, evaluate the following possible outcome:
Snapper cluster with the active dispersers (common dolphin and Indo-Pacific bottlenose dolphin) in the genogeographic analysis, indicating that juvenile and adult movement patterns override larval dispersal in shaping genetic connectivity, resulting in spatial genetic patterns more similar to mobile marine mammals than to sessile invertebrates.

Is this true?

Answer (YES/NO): NO